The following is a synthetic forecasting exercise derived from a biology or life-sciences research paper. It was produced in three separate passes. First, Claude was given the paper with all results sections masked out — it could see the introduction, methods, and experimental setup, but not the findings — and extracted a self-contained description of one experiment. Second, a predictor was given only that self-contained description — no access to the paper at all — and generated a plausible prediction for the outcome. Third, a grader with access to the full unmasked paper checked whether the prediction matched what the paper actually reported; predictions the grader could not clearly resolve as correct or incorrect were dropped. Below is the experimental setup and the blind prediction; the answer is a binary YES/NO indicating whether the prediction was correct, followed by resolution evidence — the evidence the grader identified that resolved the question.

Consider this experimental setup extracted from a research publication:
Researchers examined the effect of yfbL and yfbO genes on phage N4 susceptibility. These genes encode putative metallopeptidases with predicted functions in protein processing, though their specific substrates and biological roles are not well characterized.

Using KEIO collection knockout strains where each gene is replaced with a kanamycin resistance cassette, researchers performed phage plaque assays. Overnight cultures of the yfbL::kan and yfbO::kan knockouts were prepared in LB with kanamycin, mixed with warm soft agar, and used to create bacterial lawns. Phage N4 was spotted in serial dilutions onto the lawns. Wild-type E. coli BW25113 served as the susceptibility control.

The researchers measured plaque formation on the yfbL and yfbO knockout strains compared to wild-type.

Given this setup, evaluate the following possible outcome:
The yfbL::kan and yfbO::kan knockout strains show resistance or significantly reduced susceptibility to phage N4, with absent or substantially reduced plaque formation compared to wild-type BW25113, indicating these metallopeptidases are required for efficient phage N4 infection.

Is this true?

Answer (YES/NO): YES